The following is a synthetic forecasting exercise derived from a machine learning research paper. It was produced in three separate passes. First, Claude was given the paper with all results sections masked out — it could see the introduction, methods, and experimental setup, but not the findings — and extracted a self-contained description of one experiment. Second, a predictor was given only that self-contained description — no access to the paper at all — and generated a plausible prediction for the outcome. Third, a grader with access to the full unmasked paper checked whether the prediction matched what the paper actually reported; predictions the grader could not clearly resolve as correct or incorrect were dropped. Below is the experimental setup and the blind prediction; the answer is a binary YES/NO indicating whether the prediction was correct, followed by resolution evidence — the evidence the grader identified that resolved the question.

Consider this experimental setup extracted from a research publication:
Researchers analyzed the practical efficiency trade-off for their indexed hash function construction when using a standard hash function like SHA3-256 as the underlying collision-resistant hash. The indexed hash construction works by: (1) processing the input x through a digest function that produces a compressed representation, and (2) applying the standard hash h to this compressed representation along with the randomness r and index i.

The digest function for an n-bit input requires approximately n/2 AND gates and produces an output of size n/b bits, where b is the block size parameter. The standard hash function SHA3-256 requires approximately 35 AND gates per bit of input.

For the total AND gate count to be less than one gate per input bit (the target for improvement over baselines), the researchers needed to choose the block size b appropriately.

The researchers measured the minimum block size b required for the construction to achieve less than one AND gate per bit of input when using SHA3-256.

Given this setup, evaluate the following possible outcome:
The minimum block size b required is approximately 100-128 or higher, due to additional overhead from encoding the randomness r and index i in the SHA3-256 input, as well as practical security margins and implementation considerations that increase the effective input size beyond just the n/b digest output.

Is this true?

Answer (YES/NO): NO